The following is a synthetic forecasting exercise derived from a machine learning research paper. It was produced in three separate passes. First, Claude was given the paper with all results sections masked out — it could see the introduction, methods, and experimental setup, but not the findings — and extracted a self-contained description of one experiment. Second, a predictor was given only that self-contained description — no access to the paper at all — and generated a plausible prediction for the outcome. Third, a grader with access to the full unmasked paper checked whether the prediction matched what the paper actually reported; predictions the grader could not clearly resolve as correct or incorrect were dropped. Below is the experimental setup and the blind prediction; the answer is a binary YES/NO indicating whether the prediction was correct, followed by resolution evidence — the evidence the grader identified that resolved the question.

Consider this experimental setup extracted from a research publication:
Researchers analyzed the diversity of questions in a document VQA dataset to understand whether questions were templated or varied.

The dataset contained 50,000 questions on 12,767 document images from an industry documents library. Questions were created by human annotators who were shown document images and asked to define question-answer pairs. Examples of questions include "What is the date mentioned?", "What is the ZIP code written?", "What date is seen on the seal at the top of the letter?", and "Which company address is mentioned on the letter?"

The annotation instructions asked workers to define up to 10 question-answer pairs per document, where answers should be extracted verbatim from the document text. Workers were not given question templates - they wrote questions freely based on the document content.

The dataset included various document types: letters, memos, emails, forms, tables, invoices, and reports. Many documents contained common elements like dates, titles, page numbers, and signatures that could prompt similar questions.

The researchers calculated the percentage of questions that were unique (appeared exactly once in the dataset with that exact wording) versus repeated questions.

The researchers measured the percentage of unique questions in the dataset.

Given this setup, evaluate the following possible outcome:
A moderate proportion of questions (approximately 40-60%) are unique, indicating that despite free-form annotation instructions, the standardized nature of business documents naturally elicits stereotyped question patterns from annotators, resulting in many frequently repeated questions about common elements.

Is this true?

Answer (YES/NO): NO